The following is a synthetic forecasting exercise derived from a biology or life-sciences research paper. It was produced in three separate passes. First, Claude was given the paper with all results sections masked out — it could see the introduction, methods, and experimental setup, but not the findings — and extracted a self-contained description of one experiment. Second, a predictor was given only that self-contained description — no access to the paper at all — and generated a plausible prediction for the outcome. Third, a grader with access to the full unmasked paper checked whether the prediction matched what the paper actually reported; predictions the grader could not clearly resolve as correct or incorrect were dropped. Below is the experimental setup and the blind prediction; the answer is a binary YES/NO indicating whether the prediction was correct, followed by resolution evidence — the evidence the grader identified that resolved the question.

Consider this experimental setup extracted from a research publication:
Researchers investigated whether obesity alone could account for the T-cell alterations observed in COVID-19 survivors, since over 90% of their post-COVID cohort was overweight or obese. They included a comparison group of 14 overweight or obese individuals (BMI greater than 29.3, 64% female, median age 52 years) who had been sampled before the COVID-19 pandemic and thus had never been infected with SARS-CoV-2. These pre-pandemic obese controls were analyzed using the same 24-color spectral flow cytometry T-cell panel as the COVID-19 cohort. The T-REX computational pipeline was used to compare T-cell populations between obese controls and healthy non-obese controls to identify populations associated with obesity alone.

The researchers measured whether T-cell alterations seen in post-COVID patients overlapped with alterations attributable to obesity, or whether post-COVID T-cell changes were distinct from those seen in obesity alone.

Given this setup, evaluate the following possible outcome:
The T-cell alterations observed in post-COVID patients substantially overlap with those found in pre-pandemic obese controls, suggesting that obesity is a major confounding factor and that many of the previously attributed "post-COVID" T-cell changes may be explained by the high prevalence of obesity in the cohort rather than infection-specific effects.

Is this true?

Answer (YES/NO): NO